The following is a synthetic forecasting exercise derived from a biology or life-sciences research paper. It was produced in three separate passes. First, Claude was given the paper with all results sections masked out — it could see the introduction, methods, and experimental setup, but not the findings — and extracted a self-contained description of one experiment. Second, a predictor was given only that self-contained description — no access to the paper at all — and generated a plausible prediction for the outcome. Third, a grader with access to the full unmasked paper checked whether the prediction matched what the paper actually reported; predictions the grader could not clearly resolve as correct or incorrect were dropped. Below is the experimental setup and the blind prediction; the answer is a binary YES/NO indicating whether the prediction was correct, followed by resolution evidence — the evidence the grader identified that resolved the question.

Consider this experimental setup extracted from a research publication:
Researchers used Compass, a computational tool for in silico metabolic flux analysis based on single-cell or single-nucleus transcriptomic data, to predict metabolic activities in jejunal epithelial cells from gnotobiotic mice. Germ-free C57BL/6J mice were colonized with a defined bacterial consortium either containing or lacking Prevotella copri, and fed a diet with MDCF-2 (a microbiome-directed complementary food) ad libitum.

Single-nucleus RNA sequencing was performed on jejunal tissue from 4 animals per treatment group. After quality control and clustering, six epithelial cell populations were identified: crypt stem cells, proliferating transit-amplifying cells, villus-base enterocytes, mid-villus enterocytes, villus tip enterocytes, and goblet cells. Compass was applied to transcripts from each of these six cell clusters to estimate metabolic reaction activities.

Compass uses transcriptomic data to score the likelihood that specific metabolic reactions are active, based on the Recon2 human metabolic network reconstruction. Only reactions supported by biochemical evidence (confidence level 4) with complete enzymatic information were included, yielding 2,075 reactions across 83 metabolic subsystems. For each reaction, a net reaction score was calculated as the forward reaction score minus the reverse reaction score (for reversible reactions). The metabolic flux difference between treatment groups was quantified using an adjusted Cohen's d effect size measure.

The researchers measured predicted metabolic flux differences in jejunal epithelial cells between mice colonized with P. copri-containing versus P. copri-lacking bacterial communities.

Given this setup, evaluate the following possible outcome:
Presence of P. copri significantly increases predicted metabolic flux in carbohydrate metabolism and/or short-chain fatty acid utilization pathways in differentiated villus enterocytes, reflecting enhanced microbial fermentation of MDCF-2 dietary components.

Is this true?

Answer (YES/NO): NO